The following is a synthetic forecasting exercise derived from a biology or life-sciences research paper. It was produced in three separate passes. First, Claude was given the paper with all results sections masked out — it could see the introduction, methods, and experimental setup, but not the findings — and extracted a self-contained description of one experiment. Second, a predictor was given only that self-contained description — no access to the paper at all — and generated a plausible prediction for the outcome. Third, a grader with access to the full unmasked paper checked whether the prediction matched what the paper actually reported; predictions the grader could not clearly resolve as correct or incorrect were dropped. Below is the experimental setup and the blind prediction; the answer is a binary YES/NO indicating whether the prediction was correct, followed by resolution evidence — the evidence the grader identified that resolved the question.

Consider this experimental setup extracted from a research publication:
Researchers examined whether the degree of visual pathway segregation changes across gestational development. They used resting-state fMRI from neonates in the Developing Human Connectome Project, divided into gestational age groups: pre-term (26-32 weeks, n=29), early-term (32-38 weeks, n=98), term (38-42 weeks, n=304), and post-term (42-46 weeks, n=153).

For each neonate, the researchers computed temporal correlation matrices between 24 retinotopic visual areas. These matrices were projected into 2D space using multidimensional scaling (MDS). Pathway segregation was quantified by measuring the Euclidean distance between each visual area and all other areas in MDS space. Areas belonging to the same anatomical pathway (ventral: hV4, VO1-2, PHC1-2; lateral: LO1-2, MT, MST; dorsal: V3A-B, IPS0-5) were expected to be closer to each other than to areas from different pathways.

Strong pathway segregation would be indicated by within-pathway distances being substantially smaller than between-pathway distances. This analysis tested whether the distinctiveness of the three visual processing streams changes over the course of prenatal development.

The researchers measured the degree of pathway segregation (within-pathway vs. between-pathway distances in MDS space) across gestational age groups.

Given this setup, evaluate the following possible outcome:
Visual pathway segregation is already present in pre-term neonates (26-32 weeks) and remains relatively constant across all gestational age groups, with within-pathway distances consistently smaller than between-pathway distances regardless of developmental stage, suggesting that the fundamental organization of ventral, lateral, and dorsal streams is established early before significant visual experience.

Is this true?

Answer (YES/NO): NO